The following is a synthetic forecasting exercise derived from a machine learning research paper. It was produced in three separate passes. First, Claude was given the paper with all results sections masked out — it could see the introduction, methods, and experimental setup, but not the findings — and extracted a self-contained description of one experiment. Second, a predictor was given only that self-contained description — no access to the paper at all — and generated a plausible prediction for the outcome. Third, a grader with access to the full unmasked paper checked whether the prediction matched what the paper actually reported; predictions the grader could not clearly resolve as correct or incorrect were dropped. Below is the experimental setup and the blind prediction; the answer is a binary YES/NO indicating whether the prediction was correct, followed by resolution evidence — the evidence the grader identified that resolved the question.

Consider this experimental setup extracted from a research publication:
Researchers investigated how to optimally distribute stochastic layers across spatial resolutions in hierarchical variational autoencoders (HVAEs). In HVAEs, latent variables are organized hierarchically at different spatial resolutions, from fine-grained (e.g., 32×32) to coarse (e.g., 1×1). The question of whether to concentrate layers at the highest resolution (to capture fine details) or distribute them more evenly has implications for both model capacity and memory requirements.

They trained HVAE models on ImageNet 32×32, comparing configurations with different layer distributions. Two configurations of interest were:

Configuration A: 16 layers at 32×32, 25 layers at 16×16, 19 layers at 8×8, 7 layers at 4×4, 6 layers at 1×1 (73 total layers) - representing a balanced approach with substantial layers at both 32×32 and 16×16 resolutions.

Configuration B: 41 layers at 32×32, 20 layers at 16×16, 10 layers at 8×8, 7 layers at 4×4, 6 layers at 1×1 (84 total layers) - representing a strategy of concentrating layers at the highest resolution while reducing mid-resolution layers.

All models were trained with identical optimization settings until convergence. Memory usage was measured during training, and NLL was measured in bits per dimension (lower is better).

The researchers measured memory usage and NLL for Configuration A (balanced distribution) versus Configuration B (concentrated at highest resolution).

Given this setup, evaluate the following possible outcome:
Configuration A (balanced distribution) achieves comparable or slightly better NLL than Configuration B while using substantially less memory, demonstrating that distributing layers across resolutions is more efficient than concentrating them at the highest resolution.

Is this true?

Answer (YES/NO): YES